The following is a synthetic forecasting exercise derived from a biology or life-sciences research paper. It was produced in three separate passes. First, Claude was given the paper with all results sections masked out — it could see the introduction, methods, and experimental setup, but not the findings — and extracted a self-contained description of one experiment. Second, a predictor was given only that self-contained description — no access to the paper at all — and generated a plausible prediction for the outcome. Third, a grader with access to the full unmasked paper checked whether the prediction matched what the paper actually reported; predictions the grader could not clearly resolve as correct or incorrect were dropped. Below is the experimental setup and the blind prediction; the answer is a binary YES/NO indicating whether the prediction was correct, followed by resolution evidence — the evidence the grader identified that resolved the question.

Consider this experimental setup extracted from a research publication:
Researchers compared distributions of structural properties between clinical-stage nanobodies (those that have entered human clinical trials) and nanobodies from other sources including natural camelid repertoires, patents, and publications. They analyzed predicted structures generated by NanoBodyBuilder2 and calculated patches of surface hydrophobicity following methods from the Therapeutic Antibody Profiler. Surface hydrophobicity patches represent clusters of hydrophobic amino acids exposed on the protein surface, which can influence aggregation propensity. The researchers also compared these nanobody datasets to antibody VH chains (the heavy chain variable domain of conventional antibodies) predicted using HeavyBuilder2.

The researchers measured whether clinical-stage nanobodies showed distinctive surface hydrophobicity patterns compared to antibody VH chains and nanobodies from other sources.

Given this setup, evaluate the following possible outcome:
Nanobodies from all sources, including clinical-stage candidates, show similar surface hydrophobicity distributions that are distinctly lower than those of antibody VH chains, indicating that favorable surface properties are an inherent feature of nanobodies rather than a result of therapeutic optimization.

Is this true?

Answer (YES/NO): NO